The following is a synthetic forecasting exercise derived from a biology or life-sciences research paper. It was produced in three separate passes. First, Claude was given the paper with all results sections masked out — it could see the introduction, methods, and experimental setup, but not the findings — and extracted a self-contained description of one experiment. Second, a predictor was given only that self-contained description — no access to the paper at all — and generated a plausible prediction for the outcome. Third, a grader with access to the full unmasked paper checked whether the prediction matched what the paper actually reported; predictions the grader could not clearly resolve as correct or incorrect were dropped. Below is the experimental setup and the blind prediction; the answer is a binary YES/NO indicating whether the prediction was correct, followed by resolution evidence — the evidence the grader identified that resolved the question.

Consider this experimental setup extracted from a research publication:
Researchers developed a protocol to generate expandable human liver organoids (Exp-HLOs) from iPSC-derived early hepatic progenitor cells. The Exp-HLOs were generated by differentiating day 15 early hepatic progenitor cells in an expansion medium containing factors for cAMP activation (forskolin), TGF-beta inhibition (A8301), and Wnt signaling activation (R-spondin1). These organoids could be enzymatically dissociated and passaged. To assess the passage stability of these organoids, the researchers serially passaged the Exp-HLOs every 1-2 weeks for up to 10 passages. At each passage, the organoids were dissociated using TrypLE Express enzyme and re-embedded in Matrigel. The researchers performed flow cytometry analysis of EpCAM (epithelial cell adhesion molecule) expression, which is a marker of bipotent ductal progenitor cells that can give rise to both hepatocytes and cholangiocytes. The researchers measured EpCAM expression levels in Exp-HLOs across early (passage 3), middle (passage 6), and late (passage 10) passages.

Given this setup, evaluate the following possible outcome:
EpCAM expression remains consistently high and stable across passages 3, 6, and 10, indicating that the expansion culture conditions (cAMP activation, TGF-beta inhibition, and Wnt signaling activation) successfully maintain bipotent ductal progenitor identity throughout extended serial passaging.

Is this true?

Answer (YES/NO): YES